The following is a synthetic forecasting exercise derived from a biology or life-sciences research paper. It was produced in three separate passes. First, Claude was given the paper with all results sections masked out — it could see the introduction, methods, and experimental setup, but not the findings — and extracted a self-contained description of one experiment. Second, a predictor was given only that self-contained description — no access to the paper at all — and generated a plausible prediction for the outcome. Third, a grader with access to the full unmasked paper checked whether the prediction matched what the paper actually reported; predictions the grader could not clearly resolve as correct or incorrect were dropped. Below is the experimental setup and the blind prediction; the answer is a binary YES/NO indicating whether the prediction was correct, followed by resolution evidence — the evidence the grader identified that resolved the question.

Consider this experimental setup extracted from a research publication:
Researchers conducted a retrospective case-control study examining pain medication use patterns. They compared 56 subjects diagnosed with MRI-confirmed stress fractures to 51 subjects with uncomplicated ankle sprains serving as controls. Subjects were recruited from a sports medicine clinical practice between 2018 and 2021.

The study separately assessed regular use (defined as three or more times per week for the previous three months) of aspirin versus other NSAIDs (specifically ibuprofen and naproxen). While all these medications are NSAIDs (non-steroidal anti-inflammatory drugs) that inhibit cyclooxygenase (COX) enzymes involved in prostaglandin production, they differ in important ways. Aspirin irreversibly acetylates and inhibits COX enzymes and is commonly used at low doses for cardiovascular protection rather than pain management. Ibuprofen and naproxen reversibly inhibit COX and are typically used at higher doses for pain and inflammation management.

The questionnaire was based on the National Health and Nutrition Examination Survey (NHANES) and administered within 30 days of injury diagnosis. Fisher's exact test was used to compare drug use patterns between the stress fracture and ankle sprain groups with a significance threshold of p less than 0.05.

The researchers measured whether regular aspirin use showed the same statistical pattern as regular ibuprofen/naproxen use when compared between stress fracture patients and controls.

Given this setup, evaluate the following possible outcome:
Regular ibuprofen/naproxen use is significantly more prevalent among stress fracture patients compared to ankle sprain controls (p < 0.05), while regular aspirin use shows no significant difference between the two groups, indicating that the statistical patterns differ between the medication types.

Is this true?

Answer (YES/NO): YES